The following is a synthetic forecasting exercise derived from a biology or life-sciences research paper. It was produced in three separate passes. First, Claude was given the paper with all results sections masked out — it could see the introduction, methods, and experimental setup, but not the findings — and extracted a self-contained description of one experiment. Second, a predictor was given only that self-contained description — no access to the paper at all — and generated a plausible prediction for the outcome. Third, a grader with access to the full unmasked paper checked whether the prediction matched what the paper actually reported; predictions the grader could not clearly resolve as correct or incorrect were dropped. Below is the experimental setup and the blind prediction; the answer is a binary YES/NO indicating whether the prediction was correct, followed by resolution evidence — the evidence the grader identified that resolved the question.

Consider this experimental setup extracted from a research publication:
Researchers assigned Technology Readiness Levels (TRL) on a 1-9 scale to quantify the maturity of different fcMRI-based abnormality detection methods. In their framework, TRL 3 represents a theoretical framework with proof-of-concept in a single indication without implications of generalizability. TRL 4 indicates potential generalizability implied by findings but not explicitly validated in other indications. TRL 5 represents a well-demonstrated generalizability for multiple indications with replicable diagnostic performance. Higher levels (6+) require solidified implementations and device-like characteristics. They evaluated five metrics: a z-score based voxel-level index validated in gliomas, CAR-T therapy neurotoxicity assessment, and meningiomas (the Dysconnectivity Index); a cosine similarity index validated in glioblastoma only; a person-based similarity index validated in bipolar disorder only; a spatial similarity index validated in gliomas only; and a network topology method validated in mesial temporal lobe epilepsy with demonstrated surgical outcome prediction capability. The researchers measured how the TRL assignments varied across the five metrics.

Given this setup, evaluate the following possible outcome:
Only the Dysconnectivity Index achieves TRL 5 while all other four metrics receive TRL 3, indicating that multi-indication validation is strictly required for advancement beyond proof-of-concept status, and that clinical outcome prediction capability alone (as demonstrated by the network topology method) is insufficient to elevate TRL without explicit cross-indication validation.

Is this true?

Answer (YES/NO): NO